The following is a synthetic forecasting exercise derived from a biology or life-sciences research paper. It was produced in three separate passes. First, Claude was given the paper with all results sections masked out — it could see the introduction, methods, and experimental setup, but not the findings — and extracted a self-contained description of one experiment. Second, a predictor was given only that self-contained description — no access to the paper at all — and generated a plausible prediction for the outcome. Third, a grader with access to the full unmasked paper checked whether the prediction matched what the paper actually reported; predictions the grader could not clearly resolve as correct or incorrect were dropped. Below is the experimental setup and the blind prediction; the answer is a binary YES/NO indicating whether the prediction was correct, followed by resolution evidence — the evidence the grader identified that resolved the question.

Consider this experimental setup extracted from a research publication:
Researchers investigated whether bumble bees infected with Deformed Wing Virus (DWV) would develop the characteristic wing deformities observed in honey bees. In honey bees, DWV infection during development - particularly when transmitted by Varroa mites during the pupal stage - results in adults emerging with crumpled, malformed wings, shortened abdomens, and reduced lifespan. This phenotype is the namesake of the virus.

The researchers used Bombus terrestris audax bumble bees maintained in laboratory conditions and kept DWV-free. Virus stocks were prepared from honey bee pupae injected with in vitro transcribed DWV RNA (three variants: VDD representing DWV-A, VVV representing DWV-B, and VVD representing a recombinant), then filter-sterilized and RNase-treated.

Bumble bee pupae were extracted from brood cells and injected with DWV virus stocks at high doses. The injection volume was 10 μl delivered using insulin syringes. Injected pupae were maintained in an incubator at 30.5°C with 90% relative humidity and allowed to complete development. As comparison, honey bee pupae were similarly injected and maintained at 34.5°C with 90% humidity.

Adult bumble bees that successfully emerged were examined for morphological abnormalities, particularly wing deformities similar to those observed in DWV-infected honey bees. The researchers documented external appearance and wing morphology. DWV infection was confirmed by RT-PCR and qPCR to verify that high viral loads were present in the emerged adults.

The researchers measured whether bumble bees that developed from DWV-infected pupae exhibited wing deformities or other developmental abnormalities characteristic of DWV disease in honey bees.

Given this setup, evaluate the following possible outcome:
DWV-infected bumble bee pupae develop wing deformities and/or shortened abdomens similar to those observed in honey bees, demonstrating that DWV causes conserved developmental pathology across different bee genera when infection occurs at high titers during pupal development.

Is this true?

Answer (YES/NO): NO